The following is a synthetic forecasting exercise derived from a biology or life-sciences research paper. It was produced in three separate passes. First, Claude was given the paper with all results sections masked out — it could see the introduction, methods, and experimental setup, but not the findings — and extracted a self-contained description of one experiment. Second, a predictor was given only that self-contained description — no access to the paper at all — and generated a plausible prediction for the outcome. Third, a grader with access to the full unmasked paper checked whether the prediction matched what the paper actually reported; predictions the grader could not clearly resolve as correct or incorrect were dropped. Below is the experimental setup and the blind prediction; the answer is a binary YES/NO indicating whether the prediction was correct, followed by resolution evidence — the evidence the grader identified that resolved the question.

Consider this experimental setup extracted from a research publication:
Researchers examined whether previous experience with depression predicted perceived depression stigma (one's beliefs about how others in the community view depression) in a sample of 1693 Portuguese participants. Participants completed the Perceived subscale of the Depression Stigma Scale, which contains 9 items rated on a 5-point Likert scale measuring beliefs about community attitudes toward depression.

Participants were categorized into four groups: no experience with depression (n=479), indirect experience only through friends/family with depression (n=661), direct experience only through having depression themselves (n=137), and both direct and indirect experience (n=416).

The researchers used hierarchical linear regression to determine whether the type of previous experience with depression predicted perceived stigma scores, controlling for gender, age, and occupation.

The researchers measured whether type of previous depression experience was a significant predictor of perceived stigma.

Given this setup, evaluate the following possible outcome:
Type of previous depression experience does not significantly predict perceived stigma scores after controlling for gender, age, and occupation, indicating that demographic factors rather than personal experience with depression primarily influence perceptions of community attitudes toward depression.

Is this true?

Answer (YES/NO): YES